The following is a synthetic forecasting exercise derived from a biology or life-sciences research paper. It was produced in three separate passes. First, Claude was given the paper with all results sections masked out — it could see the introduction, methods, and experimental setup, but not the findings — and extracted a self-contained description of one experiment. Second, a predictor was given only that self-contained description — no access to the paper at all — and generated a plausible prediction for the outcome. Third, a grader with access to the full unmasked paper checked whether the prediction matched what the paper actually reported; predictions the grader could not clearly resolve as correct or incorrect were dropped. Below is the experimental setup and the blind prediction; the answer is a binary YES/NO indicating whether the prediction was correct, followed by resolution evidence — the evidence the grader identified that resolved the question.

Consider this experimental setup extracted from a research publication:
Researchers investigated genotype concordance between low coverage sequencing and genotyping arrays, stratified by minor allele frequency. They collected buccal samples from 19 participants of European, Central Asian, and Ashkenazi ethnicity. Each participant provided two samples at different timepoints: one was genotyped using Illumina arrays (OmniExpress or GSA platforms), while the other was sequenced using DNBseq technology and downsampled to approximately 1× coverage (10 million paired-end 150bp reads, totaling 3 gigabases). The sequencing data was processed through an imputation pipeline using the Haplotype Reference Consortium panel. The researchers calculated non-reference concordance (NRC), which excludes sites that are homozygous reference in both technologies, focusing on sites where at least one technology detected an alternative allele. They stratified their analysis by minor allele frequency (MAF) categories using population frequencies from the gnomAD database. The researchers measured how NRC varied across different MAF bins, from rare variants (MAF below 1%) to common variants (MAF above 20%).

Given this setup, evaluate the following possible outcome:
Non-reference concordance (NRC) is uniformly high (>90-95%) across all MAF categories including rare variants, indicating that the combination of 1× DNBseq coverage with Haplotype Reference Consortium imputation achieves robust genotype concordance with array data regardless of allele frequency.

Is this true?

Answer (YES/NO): NO